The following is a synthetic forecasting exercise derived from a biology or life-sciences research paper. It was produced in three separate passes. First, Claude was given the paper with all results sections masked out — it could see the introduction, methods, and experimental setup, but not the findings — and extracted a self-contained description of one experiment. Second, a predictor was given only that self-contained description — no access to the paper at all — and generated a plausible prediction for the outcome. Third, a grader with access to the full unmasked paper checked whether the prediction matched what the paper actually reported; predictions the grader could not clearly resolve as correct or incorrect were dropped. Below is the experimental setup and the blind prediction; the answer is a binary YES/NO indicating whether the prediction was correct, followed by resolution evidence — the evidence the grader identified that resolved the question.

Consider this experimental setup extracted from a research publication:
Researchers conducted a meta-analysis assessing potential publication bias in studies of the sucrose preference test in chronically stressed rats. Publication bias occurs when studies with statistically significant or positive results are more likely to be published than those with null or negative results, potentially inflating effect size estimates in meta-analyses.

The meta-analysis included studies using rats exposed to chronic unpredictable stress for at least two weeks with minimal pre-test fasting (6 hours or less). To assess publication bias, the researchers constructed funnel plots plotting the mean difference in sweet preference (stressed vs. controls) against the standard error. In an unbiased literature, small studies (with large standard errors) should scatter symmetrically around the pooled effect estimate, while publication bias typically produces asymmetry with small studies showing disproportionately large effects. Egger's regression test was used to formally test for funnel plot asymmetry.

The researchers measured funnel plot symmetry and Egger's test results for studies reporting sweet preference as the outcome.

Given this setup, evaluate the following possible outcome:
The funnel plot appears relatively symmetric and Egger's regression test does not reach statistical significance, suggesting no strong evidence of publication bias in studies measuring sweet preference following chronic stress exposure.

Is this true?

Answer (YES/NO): NO